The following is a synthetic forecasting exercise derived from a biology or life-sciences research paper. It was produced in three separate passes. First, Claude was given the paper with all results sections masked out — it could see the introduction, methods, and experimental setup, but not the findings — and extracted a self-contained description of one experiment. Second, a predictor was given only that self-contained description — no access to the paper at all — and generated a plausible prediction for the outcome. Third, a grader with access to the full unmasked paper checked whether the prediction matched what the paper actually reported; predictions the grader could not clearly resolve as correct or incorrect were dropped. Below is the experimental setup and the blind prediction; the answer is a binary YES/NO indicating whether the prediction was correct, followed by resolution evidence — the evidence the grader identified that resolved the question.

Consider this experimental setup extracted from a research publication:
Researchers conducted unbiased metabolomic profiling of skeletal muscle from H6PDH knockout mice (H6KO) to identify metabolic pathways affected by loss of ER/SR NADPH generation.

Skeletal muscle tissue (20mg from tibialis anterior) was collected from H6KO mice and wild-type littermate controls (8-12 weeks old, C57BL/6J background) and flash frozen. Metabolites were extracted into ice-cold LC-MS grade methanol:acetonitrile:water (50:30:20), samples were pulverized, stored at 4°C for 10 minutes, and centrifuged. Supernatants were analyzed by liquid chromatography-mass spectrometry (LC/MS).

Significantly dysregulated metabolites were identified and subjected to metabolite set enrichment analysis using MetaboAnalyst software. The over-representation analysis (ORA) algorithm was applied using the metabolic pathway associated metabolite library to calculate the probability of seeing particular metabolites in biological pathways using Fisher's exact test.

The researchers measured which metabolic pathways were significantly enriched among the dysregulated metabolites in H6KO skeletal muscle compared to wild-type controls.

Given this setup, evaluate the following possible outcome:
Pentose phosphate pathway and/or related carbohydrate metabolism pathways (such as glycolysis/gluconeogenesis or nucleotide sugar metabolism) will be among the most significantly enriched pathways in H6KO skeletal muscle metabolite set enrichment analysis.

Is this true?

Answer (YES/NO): NO